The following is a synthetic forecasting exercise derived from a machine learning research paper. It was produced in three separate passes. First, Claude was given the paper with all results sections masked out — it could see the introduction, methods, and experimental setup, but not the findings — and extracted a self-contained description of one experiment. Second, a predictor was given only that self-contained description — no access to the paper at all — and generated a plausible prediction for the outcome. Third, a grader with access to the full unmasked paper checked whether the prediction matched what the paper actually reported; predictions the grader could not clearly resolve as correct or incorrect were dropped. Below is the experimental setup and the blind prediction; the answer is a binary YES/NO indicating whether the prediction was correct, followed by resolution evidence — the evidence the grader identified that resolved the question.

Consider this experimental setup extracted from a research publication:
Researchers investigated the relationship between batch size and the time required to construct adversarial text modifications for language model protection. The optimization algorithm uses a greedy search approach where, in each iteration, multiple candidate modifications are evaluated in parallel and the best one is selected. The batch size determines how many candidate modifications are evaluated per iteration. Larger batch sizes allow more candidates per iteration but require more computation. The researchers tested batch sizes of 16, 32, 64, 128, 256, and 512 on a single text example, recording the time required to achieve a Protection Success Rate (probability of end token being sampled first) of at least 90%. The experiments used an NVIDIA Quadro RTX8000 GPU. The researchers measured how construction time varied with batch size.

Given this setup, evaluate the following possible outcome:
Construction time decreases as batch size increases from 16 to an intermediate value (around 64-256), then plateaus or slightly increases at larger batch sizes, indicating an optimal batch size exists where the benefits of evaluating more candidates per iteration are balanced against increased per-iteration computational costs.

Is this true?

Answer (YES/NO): NO